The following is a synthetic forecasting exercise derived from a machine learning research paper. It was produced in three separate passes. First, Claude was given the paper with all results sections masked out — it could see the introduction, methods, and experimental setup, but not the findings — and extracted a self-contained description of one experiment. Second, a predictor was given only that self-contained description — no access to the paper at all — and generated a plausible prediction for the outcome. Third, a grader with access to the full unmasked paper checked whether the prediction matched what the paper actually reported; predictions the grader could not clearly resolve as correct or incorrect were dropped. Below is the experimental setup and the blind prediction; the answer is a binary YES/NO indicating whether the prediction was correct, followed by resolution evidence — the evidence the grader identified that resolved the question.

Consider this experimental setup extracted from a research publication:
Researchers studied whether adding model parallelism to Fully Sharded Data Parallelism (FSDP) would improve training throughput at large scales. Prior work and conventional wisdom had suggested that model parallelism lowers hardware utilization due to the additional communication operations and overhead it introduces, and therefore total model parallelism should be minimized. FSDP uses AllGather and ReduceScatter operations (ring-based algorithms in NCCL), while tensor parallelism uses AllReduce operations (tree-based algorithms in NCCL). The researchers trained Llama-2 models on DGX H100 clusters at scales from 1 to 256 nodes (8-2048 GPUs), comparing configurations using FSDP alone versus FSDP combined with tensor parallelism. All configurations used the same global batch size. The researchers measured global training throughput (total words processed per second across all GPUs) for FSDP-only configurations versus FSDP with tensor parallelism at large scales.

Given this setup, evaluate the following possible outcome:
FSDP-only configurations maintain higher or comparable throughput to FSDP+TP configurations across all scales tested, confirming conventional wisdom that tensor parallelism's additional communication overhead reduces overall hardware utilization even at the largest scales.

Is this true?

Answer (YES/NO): NO